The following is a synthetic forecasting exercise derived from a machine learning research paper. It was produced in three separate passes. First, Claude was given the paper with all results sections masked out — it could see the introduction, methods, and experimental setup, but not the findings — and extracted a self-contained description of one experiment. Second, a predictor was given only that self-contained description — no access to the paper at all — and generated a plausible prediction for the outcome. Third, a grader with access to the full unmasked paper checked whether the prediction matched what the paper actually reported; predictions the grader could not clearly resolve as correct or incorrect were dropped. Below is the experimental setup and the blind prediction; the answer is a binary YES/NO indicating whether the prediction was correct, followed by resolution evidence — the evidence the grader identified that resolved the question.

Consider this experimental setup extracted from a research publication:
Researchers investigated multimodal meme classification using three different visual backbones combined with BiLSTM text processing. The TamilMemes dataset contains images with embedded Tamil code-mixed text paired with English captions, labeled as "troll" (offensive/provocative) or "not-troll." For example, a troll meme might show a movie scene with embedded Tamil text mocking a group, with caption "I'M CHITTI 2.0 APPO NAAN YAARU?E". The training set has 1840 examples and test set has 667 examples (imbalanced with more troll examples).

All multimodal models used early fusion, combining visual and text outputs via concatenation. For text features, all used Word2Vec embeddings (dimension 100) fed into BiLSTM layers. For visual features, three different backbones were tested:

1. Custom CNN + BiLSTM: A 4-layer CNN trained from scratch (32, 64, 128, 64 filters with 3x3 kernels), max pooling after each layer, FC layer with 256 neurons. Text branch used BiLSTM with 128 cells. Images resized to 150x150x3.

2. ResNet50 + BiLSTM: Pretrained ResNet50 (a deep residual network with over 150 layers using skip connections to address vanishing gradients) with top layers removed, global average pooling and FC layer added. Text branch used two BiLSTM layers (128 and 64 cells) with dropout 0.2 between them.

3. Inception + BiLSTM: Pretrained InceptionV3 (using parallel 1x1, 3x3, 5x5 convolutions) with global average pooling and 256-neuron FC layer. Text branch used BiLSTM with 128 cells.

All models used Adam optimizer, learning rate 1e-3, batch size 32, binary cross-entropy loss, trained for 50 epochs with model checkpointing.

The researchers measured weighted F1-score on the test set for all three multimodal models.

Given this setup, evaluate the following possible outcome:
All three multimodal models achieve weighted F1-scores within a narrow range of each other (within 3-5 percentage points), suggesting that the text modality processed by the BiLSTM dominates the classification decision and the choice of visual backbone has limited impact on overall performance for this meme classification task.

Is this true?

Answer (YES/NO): NO